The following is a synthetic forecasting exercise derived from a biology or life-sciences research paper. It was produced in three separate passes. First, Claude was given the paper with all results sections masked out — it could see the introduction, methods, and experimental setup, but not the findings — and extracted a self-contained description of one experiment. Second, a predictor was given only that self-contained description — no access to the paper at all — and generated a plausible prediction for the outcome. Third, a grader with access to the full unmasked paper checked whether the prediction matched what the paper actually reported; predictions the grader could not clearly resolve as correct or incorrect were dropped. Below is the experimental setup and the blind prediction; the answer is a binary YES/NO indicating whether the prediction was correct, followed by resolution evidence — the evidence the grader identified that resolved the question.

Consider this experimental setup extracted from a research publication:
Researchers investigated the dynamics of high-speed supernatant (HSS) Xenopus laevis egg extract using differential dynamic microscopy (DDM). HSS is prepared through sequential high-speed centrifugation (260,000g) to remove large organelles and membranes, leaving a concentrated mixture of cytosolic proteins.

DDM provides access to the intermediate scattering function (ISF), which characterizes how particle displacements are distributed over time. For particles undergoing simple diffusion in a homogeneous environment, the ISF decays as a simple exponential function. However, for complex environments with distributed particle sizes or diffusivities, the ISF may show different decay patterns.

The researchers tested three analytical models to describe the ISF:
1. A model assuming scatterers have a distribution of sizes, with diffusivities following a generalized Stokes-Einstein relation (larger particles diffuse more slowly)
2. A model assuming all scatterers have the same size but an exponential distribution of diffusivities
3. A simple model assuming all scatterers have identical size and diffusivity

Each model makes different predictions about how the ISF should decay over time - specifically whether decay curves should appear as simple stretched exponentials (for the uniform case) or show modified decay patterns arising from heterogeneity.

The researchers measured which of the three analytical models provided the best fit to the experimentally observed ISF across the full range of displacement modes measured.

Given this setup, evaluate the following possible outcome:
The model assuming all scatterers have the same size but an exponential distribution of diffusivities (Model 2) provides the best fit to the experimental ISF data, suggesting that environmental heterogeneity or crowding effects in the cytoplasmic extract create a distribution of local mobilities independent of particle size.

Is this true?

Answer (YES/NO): NO